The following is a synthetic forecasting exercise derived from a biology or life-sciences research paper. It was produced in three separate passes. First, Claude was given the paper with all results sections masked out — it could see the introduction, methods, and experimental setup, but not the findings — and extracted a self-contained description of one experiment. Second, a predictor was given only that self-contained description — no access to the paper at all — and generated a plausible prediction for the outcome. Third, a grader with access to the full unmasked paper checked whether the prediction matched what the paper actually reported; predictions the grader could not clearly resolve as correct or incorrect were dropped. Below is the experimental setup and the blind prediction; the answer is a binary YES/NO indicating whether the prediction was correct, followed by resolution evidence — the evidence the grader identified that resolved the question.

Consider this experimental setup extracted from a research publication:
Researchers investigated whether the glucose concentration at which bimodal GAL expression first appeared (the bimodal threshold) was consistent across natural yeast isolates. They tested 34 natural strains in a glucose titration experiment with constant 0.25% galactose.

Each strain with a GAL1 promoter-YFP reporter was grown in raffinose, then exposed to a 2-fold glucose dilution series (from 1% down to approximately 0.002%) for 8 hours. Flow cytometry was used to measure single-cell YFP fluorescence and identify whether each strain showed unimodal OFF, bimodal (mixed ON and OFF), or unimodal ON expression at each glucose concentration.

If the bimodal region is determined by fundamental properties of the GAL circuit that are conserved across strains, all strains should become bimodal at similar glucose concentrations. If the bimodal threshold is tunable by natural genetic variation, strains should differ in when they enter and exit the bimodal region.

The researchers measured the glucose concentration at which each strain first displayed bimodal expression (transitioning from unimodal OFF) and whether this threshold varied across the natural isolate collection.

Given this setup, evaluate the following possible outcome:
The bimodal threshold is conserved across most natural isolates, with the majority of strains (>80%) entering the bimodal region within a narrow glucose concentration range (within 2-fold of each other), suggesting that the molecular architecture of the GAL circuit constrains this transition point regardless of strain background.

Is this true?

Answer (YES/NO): NO